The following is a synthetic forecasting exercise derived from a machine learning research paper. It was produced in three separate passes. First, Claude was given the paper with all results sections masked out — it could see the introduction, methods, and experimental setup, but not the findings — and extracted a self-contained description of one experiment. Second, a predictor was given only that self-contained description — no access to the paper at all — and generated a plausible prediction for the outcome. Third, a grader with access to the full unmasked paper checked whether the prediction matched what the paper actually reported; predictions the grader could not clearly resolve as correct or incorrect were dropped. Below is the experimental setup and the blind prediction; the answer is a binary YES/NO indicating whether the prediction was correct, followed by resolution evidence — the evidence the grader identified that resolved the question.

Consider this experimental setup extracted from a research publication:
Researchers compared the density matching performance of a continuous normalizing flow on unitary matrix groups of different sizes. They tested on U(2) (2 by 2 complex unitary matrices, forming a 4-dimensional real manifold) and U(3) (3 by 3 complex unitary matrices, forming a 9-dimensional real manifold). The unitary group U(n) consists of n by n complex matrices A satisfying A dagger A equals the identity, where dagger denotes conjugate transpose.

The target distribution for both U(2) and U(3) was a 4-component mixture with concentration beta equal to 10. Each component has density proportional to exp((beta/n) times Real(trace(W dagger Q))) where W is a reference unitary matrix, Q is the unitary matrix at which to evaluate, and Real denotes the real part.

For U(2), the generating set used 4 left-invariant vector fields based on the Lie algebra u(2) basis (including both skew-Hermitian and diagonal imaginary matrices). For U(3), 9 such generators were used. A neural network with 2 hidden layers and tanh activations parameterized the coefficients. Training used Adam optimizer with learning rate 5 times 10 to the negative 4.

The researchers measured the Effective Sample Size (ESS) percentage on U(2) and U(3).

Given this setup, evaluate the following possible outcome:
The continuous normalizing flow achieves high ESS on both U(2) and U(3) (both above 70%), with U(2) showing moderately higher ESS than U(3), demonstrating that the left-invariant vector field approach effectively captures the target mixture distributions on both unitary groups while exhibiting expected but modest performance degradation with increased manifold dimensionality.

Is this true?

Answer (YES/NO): YES